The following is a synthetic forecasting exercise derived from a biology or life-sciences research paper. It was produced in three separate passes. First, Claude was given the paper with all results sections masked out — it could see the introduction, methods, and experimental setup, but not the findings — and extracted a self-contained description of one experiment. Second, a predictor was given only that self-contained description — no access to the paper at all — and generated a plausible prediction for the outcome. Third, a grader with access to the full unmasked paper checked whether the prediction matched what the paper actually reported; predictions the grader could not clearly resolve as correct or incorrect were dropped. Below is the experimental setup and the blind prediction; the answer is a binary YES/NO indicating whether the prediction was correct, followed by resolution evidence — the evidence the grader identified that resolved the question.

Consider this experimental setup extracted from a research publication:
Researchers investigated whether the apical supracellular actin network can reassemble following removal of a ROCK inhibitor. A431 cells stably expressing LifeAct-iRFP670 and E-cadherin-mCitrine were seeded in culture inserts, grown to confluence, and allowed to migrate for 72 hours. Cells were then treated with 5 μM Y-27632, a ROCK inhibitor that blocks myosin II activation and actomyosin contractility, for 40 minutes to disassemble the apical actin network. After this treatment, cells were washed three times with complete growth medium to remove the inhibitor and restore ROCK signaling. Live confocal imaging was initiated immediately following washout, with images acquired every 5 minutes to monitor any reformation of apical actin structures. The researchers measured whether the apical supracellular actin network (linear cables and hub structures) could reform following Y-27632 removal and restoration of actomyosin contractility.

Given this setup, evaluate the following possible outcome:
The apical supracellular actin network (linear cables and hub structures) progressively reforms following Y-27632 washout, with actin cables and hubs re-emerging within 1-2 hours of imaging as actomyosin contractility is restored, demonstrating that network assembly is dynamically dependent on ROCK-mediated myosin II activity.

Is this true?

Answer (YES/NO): NO